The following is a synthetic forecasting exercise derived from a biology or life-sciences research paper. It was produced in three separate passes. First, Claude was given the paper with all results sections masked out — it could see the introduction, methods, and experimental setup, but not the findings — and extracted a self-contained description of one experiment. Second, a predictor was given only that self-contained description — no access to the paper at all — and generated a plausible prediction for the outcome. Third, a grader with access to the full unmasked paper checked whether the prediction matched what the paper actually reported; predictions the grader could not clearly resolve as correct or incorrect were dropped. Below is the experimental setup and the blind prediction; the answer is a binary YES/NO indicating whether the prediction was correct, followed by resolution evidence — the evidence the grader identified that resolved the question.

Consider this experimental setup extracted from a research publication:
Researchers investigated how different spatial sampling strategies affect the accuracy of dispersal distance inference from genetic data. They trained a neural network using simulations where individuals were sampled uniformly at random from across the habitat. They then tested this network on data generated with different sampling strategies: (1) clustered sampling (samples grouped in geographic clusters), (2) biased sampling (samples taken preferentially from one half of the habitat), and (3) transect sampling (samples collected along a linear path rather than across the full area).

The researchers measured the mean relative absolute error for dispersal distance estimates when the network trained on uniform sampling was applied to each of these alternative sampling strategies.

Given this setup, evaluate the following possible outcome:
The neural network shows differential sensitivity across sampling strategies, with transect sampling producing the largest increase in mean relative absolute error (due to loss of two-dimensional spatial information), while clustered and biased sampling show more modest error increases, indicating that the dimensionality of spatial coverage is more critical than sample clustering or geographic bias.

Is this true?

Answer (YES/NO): YES